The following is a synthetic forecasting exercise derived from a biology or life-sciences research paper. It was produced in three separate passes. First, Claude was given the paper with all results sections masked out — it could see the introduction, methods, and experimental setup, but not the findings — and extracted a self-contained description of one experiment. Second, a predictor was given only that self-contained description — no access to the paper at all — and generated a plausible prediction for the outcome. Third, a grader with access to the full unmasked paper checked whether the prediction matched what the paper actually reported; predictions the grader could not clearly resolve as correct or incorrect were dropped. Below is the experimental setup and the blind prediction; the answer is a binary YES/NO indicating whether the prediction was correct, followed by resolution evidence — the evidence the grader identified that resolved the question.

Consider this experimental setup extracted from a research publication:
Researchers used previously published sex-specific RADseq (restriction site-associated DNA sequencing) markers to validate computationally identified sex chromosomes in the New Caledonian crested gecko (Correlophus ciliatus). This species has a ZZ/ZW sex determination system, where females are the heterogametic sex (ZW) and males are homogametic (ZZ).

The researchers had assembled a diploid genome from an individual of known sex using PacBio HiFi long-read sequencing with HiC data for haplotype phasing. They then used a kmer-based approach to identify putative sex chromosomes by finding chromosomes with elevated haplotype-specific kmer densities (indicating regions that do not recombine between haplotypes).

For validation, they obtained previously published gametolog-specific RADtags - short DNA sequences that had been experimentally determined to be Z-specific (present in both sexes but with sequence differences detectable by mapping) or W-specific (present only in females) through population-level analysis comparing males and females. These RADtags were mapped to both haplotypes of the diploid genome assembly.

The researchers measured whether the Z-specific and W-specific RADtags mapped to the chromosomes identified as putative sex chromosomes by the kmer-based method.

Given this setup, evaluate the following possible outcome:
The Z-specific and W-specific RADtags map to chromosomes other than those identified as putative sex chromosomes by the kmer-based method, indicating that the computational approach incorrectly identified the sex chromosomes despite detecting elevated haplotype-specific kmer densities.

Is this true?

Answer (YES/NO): NO